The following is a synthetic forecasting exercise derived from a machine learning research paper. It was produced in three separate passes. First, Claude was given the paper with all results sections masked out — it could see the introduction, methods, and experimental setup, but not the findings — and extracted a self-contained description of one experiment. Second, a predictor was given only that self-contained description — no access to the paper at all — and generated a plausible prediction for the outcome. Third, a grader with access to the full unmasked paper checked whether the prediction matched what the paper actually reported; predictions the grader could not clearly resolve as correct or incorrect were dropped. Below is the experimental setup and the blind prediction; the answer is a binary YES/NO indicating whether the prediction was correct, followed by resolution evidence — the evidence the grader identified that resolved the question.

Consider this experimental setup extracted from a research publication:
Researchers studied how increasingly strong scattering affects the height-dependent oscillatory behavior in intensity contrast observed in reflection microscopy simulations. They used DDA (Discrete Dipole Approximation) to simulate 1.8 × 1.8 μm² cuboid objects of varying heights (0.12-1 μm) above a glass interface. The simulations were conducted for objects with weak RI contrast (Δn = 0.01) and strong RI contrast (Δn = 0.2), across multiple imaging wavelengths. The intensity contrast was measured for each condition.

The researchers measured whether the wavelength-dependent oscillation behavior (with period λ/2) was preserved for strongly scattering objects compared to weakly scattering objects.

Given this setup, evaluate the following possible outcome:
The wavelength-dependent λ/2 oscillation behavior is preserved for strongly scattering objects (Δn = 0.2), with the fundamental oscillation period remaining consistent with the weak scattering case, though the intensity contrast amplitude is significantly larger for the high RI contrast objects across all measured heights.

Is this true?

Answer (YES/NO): NO